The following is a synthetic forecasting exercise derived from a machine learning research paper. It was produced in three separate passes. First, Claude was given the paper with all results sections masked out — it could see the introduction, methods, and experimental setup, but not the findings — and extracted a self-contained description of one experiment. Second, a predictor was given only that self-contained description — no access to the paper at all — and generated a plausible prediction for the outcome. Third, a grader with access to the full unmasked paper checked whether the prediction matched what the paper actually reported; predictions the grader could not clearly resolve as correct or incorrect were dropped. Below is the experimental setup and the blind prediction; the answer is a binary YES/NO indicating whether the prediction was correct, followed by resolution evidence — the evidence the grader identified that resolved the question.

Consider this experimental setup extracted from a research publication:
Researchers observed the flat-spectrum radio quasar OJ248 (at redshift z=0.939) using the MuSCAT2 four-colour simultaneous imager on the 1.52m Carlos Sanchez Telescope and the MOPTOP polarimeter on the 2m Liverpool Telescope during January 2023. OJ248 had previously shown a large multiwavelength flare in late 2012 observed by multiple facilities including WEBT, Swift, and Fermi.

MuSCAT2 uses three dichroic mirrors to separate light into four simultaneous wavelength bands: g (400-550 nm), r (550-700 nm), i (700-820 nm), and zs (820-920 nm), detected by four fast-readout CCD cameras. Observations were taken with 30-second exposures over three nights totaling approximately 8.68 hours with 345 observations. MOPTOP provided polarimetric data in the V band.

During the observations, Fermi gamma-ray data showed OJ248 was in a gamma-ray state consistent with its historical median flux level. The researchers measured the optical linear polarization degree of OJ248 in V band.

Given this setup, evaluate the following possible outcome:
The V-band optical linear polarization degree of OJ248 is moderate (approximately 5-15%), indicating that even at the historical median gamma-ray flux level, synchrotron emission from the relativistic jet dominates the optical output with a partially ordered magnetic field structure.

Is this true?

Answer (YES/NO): NO